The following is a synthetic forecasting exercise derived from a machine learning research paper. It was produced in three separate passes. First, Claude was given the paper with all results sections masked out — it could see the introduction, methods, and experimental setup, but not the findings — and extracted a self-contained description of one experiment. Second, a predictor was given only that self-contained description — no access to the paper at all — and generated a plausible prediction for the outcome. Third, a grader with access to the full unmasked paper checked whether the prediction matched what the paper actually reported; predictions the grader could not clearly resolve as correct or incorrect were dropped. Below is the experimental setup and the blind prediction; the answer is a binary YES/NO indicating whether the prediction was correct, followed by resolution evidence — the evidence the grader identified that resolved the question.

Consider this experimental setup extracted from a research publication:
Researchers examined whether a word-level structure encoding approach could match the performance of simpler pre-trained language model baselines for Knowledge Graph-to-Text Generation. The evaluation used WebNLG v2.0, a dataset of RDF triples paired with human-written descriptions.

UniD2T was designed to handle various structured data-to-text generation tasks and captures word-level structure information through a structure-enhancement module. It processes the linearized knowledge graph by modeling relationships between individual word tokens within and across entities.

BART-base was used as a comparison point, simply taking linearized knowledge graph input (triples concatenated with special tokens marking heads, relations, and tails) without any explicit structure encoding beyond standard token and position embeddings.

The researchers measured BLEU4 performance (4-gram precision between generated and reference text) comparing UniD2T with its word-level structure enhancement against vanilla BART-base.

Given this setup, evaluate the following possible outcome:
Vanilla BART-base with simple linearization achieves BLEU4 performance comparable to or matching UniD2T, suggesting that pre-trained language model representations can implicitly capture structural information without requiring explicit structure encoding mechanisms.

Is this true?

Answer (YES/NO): NO